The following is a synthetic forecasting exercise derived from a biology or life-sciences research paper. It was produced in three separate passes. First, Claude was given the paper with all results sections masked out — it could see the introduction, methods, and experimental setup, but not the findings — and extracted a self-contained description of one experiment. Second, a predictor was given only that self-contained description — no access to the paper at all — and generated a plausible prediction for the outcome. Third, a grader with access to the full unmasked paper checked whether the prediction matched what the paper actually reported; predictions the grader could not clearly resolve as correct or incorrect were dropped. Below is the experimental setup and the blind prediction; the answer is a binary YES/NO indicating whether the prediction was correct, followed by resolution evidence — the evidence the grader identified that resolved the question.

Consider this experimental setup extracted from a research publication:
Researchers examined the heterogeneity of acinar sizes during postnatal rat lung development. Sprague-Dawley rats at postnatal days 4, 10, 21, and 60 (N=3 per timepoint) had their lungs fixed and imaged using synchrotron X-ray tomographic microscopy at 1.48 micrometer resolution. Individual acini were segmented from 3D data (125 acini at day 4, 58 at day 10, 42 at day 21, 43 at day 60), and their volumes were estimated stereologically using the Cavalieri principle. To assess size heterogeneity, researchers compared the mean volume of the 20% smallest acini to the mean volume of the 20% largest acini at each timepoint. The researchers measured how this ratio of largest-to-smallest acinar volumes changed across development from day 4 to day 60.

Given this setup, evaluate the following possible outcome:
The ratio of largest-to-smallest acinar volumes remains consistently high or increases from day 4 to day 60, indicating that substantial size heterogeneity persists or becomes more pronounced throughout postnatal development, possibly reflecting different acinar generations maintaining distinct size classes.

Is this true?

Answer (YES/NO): NO